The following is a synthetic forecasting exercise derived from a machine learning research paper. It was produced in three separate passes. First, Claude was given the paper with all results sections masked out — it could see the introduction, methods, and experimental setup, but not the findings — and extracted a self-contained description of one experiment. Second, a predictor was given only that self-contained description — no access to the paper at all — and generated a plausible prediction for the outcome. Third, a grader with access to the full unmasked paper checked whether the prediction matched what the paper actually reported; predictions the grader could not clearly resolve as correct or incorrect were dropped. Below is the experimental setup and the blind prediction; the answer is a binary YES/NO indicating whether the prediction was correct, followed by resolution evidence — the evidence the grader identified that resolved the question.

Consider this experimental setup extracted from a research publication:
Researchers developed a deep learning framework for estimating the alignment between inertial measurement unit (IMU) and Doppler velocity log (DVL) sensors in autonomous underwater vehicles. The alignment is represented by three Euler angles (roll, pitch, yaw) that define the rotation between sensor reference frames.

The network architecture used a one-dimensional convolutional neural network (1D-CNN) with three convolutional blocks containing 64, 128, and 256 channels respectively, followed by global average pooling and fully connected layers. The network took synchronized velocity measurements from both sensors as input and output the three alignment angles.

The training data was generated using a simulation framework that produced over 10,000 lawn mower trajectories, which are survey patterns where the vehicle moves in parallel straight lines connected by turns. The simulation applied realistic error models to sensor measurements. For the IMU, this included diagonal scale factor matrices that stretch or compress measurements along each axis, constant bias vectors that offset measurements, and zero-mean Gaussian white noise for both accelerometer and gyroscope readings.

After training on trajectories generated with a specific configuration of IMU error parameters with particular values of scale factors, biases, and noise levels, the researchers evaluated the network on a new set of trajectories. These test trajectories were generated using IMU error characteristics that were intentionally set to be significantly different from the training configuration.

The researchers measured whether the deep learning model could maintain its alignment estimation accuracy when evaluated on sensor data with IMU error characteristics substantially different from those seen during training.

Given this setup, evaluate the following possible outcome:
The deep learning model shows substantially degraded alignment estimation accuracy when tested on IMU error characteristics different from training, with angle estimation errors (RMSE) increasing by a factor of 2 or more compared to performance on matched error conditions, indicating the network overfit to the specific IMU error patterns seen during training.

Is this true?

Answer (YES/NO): NO